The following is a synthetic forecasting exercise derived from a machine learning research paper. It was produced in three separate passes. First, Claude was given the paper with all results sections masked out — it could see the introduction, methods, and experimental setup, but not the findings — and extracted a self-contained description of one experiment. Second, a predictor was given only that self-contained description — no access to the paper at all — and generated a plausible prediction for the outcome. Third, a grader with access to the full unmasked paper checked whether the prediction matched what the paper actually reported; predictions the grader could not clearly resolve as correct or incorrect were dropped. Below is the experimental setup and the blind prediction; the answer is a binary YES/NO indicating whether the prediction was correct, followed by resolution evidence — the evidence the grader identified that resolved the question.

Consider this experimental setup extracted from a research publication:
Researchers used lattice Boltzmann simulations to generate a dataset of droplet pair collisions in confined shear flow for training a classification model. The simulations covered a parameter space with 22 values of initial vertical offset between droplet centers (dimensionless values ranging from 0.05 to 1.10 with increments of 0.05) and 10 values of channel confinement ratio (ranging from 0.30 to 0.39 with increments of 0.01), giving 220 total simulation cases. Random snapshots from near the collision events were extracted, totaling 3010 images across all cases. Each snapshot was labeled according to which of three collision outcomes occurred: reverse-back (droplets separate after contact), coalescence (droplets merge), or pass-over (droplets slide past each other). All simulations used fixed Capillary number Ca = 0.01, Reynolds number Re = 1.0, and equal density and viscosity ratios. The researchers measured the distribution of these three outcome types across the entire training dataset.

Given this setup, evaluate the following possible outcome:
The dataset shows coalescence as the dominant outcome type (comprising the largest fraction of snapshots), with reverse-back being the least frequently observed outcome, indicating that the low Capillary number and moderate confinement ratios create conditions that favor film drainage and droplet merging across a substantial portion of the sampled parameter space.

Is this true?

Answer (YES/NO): YES